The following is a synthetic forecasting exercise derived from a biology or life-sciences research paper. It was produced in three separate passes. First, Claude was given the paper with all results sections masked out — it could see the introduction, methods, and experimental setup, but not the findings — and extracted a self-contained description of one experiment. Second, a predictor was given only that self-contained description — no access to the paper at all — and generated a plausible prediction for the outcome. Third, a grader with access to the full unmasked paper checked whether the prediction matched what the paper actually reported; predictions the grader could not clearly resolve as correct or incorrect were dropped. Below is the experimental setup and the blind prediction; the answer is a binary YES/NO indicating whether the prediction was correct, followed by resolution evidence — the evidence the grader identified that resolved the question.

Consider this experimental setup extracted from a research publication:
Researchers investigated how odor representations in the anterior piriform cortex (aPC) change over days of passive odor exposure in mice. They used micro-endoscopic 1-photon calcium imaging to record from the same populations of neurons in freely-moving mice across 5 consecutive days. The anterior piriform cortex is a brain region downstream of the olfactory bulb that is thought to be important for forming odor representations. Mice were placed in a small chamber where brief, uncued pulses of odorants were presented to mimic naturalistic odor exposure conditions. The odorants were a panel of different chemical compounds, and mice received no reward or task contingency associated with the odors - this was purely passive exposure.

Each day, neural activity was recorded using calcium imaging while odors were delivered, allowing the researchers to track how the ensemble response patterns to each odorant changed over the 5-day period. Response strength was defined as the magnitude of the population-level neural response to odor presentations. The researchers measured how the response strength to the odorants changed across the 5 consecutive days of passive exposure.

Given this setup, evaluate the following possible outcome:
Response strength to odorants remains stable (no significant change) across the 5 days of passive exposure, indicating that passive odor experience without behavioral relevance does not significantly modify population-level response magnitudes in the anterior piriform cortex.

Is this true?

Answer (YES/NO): NO